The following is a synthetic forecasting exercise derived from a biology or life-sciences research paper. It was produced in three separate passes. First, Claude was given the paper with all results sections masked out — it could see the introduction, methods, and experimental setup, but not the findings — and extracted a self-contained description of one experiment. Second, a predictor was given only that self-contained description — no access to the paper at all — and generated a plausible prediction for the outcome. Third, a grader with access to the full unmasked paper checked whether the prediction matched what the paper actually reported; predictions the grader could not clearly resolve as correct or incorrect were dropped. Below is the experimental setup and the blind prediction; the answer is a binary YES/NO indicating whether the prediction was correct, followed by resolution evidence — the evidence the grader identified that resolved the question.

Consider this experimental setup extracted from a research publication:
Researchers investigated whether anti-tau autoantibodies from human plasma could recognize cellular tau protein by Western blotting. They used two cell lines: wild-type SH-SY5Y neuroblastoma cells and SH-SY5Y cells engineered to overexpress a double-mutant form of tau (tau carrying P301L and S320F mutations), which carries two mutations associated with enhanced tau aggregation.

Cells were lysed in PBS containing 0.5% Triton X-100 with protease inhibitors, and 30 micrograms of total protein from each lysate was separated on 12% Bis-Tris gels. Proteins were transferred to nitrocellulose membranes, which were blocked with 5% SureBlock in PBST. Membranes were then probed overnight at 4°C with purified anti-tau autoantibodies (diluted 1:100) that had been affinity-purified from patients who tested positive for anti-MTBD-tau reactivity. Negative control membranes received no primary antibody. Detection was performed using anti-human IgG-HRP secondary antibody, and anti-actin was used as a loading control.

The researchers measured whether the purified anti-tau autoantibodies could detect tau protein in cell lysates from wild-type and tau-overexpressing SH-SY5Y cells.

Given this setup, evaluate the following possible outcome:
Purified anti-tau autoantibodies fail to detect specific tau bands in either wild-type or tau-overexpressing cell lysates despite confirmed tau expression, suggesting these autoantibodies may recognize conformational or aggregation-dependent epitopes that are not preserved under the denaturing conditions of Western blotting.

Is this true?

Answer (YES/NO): NO